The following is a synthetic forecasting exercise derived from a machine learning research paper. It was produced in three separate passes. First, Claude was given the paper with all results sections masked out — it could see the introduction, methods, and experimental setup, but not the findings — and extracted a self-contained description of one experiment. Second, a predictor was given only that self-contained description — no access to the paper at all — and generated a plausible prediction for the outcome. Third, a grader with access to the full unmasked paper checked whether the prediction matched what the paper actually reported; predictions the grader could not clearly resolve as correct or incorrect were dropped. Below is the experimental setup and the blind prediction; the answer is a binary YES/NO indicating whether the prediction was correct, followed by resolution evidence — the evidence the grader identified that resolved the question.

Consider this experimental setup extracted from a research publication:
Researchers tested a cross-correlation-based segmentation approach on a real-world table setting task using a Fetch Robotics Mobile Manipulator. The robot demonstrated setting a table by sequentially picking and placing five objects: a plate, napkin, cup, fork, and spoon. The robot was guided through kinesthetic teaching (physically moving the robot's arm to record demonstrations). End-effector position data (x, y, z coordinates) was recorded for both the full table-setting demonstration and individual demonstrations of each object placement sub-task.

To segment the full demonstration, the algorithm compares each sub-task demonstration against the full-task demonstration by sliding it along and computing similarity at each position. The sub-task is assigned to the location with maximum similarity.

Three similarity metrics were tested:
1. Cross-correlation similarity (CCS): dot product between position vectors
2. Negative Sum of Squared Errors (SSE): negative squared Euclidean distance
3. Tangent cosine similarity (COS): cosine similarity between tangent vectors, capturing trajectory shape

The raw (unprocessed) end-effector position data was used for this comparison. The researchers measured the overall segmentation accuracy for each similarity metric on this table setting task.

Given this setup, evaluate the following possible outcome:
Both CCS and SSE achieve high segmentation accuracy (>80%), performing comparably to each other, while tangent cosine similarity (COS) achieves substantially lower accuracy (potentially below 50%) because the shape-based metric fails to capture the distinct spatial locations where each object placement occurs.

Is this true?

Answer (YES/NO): NO